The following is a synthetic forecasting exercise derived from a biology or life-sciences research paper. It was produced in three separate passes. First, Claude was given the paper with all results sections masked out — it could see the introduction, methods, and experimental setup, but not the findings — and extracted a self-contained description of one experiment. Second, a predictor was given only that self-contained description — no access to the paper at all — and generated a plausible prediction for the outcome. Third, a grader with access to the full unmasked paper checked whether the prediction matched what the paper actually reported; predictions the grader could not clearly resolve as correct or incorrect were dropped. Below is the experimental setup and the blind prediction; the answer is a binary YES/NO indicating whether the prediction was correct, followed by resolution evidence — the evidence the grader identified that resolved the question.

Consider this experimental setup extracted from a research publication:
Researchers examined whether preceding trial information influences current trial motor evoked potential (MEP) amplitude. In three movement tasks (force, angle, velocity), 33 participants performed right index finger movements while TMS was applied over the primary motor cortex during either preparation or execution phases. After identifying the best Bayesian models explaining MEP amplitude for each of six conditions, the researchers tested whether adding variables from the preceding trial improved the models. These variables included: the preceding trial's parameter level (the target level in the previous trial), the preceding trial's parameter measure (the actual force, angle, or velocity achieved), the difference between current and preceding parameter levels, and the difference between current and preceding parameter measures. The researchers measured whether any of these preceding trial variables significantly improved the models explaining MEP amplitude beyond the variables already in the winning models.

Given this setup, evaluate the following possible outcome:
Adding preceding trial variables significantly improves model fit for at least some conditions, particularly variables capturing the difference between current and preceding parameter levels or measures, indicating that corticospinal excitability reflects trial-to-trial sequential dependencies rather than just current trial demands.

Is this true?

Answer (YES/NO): NO